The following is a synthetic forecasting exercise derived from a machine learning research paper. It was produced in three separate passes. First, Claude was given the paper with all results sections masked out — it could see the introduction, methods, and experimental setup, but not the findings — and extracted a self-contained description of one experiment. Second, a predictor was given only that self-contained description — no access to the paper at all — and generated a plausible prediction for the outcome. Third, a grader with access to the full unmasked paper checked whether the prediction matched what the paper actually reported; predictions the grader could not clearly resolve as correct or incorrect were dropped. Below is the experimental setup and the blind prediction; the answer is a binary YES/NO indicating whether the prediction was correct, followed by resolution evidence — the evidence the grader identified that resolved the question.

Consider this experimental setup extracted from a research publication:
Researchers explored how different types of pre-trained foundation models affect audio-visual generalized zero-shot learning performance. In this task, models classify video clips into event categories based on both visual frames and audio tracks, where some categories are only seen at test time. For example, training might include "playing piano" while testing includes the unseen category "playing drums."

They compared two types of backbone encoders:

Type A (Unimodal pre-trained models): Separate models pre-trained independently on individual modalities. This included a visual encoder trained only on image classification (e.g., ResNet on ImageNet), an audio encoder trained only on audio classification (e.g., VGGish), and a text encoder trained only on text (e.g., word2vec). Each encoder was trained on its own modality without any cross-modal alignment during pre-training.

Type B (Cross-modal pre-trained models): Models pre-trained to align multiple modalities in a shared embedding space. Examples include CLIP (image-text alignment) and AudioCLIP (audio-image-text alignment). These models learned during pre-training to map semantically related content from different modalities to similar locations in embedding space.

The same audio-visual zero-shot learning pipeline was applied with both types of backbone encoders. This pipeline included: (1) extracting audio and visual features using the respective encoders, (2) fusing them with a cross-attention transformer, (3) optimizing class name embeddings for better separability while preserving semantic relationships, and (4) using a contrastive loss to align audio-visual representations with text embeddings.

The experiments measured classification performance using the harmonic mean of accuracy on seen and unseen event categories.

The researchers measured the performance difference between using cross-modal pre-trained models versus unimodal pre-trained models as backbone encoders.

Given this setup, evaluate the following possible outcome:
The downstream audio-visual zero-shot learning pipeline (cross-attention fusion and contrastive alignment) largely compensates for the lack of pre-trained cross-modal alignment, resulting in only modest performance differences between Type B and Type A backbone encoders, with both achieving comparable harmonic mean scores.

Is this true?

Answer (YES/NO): NO